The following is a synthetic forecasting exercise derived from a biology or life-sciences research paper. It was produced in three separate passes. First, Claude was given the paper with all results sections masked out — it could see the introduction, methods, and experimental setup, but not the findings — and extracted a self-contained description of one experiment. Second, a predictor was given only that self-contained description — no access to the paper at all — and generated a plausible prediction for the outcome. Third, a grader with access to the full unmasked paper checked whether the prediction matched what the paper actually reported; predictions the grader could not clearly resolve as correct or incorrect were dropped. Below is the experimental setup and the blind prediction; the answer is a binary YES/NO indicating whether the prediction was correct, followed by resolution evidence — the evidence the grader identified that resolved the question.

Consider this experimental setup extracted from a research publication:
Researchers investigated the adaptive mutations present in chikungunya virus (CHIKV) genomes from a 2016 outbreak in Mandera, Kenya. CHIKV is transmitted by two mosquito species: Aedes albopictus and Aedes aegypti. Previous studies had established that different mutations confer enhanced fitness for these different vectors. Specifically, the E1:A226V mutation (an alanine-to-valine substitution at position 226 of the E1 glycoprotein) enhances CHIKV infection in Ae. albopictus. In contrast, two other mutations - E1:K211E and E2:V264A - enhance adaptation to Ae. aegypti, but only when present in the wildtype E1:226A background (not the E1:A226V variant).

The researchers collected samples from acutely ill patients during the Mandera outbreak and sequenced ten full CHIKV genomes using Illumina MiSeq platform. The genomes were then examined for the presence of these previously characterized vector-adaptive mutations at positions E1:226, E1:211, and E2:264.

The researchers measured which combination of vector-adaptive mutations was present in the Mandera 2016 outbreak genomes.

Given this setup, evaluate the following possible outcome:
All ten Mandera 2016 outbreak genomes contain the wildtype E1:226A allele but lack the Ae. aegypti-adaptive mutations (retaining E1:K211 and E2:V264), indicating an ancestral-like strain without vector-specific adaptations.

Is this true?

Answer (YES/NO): NO